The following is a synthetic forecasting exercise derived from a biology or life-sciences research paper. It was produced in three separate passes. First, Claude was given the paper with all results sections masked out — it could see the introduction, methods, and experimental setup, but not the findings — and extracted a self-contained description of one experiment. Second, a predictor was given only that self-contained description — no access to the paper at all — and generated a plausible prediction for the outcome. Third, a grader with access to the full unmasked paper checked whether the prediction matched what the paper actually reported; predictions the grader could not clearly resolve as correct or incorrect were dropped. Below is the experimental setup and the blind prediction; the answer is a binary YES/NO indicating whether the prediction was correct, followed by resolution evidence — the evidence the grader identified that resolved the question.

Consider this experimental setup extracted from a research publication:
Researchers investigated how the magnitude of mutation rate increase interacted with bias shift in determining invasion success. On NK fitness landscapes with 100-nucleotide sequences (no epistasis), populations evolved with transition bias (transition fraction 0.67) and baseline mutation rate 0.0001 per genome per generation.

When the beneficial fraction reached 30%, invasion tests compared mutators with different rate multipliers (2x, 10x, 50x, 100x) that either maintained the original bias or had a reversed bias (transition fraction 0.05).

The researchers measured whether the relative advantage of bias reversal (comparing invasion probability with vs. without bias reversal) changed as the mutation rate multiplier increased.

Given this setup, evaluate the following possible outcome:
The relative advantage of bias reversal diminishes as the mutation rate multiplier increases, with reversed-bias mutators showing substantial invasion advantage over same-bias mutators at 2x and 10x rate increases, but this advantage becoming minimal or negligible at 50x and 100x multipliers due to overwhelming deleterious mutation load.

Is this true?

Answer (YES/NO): NO